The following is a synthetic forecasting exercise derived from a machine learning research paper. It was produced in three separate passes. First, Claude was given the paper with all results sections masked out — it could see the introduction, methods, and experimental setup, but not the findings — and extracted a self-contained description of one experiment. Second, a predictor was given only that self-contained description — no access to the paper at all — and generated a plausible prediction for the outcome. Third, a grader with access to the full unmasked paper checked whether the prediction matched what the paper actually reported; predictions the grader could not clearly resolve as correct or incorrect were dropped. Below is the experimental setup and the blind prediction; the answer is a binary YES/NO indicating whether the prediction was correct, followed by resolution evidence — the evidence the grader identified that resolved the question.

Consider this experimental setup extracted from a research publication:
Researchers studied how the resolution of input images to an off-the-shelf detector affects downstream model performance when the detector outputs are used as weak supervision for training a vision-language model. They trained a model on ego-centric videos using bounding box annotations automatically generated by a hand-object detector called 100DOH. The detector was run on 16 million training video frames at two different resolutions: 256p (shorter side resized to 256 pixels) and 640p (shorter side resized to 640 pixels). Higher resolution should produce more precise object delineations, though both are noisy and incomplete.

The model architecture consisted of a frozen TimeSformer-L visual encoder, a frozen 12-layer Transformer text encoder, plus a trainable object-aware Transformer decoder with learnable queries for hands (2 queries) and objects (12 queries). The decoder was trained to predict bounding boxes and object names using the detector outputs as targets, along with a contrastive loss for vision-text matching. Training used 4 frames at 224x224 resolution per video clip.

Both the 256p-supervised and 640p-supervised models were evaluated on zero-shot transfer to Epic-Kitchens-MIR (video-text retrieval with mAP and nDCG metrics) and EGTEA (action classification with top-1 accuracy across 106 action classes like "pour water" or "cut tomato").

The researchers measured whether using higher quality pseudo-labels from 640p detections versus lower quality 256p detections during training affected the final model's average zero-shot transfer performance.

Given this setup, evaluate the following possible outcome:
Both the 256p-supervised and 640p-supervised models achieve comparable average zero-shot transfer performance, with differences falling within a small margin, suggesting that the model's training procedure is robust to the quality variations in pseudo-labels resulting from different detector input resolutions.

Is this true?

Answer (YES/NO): NO